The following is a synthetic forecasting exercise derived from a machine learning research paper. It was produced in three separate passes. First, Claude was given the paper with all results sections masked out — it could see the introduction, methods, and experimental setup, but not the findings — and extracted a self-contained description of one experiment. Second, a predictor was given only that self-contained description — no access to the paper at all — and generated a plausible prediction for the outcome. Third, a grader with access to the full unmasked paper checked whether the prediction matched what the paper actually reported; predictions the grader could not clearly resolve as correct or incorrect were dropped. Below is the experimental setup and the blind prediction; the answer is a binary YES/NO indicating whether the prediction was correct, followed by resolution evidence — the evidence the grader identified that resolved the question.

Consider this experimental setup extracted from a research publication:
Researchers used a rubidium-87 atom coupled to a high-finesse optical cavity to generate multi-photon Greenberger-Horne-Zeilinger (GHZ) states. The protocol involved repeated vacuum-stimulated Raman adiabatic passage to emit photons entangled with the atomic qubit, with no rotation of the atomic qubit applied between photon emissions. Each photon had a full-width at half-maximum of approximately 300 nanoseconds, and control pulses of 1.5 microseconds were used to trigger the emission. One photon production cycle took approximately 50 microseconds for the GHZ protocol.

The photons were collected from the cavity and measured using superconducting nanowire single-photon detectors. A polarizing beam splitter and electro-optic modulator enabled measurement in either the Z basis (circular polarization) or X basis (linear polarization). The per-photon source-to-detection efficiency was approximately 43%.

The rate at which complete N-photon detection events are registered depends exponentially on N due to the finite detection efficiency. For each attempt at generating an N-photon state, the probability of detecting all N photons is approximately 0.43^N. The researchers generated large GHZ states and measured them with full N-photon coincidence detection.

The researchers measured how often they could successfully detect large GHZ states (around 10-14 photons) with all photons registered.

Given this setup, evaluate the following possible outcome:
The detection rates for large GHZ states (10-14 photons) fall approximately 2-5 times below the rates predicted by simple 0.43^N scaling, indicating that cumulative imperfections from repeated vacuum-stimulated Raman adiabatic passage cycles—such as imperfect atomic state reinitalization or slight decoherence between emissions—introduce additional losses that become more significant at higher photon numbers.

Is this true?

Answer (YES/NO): NO